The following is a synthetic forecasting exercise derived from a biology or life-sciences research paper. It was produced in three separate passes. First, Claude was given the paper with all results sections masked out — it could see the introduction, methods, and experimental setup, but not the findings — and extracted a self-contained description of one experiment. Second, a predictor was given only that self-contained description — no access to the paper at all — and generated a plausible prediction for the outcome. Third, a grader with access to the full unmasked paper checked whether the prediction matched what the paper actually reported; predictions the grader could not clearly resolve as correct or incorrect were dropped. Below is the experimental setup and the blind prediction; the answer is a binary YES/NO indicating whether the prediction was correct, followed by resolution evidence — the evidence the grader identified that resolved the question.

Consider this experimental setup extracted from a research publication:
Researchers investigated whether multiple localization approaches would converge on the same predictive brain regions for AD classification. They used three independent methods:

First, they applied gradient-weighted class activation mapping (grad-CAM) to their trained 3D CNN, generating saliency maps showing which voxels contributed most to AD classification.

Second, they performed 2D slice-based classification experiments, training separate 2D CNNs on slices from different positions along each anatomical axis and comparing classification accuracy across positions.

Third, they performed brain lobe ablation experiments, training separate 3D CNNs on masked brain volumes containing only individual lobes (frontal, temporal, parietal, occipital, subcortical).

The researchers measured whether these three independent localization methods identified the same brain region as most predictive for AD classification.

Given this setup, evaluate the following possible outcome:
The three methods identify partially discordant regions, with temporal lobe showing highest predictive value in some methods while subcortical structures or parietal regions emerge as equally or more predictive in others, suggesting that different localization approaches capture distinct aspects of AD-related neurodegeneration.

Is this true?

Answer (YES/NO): NO